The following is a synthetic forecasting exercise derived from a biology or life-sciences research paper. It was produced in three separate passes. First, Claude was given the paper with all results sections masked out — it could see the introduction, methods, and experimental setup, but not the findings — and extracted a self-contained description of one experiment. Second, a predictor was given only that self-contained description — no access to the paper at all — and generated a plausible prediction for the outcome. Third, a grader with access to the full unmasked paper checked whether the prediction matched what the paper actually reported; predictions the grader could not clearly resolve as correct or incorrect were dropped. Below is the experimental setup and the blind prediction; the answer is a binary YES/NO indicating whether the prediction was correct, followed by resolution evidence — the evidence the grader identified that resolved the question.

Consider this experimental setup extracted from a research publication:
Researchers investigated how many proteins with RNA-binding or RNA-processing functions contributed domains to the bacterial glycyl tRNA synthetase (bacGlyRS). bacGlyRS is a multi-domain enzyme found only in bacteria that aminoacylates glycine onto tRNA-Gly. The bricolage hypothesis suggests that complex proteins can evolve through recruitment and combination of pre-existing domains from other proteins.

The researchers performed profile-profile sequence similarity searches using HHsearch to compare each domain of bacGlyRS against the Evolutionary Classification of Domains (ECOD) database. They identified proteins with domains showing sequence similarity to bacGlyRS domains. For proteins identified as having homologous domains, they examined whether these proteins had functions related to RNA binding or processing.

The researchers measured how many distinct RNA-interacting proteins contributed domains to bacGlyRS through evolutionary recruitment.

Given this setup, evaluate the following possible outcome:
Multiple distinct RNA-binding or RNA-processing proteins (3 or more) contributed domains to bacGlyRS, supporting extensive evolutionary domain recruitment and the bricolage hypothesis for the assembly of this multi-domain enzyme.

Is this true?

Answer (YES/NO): YES